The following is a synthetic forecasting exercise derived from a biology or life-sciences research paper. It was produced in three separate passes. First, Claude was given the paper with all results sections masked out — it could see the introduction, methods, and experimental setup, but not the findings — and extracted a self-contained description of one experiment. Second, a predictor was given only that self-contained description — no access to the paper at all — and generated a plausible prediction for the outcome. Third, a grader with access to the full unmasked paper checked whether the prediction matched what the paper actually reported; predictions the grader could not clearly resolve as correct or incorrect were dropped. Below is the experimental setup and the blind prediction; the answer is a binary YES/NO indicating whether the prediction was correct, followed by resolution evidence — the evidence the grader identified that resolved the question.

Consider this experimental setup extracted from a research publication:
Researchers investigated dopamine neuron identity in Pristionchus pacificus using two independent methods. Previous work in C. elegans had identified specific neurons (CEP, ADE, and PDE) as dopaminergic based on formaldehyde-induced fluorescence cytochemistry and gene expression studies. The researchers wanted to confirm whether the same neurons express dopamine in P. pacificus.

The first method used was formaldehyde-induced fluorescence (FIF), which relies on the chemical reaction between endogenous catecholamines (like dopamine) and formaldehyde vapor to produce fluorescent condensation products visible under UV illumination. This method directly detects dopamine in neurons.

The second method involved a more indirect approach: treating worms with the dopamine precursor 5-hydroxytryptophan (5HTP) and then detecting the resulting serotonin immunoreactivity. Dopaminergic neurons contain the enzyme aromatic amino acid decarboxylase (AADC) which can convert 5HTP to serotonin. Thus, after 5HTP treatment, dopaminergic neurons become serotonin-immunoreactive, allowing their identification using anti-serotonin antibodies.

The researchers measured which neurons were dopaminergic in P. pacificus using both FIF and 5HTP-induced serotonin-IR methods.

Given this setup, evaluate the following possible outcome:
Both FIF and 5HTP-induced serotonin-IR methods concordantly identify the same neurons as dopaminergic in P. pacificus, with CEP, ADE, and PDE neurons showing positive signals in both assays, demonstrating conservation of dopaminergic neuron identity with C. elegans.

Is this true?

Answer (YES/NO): YES